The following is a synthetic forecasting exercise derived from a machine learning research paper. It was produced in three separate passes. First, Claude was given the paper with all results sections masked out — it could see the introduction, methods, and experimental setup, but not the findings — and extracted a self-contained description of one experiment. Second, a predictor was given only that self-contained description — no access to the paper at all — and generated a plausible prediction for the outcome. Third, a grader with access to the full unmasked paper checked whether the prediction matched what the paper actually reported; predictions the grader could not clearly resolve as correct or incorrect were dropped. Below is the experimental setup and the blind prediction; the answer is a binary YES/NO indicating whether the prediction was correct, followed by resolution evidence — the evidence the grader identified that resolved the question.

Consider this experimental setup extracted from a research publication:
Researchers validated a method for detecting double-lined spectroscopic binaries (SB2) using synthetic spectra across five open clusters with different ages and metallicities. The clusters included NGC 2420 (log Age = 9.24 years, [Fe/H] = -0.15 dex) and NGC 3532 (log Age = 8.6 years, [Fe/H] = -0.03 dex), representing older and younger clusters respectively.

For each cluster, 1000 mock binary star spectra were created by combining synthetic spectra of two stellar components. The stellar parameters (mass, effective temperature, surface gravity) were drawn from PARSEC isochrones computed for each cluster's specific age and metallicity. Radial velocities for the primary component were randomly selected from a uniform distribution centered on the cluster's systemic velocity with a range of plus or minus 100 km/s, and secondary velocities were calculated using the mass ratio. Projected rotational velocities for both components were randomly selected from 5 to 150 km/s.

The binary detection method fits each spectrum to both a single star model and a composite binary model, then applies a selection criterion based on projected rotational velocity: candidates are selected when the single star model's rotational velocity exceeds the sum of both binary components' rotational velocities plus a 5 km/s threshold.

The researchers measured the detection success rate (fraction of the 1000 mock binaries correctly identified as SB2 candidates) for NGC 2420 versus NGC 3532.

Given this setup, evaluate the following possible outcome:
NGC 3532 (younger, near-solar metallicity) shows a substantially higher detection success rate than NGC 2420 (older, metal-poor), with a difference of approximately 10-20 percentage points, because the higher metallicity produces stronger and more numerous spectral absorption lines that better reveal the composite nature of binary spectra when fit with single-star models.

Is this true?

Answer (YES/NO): NO